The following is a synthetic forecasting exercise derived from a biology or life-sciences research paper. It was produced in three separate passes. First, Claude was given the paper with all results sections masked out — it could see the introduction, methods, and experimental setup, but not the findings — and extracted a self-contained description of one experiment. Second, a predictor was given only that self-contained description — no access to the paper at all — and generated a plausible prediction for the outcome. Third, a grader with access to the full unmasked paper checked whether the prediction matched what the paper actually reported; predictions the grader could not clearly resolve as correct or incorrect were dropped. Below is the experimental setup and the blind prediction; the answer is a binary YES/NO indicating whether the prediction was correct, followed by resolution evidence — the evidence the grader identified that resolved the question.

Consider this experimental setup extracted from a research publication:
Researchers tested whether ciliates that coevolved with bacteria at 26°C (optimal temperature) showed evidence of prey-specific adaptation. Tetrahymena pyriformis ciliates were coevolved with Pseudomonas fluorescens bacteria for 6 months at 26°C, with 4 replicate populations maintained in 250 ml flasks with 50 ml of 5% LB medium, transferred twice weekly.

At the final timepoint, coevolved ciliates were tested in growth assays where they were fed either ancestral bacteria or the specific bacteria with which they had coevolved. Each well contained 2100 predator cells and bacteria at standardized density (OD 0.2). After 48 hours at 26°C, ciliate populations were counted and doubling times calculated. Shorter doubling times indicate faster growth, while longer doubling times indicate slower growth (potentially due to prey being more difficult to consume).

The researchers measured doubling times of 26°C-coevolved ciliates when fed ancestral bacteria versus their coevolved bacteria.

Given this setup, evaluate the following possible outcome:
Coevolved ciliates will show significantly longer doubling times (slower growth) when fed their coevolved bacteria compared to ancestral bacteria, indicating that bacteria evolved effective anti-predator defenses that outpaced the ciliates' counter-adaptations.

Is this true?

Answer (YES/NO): NO